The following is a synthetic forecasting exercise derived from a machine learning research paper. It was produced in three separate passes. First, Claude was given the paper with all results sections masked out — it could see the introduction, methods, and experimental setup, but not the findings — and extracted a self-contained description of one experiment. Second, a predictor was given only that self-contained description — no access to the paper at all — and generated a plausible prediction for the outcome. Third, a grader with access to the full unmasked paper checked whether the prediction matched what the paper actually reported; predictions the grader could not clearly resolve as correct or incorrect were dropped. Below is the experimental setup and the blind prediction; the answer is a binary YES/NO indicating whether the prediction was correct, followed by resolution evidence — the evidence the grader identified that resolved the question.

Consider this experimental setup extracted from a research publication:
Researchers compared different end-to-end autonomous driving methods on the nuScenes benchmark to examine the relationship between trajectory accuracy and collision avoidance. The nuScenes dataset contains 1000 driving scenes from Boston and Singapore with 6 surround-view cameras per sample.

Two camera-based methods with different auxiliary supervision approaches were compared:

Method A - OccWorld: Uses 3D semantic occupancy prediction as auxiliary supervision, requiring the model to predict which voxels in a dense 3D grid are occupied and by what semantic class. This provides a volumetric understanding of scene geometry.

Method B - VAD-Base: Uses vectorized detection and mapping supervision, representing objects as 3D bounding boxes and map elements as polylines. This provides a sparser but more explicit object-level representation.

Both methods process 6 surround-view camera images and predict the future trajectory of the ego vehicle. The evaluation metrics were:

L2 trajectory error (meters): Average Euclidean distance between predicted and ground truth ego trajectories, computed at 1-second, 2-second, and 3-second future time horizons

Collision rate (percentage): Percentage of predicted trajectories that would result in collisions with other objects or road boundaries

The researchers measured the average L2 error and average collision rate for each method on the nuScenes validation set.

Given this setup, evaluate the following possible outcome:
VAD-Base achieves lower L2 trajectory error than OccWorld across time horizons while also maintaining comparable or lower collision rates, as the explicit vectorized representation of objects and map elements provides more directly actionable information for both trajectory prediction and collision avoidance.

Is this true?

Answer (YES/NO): NO